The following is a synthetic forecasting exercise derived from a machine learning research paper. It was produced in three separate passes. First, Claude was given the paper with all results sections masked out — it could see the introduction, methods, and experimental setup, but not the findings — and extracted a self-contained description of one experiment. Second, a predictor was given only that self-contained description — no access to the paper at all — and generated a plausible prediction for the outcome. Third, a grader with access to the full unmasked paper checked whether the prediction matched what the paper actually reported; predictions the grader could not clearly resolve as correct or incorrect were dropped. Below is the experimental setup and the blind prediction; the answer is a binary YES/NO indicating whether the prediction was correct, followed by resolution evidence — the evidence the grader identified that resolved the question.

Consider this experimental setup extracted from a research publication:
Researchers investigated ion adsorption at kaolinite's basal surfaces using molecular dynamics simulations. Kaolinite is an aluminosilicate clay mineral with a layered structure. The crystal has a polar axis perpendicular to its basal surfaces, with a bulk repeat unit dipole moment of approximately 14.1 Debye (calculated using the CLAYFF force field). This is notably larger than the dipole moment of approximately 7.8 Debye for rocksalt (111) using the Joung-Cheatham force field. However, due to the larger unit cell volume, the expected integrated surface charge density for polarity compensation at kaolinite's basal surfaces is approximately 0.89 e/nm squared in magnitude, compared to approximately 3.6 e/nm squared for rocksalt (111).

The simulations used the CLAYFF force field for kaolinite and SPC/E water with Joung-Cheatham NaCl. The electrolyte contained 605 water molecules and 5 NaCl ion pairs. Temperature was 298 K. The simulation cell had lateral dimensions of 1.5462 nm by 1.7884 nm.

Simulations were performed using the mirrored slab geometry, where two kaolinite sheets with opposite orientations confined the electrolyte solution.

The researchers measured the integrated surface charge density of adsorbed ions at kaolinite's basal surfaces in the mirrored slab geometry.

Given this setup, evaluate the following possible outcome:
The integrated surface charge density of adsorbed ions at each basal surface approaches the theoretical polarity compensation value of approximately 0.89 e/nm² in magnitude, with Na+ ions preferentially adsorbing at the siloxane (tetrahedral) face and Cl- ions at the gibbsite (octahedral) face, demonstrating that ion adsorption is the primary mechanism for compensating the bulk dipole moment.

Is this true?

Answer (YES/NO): NO